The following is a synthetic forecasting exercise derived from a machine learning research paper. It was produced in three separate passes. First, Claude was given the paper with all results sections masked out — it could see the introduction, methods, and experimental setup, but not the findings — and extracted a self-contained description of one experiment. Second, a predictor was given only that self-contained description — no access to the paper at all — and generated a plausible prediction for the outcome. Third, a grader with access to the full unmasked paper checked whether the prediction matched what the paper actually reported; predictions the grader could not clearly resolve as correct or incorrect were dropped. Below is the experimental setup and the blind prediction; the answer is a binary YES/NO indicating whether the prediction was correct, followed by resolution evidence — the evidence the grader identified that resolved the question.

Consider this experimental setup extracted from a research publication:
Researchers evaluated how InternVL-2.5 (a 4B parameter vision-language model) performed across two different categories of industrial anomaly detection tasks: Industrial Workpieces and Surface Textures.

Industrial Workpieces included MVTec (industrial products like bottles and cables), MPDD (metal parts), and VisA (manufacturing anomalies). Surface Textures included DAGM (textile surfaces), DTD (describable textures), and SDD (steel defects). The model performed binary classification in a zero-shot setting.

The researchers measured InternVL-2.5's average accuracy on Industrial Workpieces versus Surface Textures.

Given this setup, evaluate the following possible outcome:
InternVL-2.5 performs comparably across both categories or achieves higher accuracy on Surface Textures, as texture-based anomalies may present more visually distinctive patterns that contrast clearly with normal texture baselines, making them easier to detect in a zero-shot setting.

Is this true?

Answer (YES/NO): YES